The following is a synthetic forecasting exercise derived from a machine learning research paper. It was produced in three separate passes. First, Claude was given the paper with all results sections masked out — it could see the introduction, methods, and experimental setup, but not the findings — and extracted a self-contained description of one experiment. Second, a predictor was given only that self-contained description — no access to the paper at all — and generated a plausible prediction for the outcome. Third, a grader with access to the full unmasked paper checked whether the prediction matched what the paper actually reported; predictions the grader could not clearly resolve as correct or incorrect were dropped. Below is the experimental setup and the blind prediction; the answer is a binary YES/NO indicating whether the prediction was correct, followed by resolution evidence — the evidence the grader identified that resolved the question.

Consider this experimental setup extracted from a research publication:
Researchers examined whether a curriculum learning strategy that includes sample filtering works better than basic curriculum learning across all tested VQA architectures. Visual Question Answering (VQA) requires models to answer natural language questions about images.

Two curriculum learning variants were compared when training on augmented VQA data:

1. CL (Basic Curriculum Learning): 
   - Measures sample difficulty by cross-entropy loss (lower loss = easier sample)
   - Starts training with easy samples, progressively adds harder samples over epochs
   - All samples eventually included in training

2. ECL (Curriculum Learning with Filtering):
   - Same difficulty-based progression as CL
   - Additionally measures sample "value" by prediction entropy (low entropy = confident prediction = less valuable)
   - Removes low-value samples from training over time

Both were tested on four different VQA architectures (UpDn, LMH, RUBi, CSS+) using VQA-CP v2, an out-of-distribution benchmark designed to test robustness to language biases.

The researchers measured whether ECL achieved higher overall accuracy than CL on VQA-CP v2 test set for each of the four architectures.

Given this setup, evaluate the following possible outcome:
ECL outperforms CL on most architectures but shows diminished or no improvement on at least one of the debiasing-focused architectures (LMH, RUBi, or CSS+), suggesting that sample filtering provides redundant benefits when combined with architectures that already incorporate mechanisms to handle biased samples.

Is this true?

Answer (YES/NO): NO